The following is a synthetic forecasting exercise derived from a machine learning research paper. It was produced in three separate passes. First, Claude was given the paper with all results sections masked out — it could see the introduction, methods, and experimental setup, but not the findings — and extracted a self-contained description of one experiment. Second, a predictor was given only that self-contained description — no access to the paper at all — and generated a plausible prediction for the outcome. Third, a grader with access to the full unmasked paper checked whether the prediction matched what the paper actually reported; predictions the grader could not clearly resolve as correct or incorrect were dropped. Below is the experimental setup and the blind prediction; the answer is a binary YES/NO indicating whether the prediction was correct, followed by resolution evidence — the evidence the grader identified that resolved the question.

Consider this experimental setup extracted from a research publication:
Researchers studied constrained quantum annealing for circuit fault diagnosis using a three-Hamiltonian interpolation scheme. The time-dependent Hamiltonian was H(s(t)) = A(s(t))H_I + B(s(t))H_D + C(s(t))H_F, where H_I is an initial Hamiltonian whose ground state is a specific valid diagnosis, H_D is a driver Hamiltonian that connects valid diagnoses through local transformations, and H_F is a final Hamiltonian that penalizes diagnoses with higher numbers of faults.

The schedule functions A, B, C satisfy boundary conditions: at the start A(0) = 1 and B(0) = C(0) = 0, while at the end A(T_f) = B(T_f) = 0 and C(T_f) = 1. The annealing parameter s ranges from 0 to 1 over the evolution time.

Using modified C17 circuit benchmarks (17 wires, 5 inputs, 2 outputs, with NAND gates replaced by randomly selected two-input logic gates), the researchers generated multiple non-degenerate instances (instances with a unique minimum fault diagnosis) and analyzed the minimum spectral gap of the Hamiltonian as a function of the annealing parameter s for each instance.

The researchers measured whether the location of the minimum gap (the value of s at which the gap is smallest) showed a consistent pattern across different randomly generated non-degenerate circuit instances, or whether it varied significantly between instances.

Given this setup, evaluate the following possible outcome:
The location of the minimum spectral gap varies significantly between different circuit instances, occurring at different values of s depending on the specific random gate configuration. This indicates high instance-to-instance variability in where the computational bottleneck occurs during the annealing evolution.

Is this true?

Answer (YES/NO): NO